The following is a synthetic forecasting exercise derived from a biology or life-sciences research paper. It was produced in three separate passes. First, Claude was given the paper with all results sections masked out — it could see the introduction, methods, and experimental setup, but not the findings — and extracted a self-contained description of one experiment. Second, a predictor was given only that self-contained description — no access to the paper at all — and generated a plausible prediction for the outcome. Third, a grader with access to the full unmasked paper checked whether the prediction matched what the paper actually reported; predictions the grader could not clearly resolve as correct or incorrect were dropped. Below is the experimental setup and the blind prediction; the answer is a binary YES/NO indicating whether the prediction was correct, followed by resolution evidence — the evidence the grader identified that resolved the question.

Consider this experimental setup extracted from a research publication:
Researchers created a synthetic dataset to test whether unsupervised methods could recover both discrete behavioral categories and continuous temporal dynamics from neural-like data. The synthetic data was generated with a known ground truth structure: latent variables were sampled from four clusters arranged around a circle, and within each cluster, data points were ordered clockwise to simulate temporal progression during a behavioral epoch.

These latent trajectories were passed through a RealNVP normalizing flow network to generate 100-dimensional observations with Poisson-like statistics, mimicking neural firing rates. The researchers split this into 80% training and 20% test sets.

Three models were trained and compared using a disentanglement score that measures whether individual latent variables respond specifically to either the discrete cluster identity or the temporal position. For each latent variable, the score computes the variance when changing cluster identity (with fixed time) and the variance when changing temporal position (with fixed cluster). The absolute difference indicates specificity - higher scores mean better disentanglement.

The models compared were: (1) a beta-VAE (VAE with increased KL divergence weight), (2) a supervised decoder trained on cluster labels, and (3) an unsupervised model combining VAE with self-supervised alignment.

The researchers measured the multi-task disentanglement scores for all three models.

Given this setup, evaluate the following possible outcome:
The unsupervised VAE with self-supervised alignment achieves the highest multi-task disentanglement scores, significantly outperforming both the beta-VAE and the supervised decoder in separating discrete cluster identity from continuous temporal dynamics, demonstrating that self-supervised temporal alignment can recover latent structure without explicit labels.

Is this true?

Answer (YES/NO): YES